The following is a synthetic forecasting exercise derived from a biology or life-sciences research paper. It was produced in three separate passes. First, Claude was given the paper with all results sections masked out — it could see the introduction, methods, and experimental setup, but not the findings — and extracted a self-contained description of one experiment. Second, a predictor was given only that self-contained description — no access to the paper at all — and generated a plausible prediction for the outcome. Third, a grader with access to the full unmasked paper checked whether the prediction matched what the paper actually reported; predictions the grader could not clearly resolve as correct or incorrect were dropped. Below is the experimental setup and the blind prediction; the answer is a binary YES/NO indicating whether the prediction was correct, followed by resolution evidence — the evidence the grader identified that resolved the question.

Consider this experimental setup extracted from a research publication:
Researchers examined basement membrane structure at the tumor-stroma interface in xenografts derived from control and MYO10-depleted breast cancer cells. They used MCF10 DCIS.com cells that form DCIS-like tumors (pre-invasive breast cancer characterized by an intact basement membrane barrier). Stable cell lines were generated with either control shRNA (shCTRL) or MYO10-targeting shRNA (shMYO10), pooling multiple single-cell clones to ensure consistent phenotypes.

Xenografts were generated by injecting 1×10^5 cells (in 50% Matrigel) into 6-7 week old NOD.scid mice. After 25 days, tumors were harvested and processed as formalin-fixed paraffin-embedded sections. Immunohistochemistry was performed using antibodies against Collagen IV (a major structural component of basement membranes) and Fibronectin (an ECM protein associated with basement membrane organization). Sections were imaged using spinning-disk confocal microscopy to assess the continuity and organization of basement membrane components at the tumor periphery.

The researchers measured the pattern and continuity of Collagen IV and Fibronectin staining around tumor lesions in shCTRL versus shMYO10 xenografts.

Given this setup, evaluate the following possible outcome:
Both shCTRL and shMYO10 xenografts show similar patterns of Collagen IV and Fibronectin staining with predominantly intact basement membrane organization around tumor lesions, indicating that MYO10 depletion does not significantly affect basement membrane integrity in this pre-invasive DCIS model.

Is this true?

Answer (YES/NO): NO